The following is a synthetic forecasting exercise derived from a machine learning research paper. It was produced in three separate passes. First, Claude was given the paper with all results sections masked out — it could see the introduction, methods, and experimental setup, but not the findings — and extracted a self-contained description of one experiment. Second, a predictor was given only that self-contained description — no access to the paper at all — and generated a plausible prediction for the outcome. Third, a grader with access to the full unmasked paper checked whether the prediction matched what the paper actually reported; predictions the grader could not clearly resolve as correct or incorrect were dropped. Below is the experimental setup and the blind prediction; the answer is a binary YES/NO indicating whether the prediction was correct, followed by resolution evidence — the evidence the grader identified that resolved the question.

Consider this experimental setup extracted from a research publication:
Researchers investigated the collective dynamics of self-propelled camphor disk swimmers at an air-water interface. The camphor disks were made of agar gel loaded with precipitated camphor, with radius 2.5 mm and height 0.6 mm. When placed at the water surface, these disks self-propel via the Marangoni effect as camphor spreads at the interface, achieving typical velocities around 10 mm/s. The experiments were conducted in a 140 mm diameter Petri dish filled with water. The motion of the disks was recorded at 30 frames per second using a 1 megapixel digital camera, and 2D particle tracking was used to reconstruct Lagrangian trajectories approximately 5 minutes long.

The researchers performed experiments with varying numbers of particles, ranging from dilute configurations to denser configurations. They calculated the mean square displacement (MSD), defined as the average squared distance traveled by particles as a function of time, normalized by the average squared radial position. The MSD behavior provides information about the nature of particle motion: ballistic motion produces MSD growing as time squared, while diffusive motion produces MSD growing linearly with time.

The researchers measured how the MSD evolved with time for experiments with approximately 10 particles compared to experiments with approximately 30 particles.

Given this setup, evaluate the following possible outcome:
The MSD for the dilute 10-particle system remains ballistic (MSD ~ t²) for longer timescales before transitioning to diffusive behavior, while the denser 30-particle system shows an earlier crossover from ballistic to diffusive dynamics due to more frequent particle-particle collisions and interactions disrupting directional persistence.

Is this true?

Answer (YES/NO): NO